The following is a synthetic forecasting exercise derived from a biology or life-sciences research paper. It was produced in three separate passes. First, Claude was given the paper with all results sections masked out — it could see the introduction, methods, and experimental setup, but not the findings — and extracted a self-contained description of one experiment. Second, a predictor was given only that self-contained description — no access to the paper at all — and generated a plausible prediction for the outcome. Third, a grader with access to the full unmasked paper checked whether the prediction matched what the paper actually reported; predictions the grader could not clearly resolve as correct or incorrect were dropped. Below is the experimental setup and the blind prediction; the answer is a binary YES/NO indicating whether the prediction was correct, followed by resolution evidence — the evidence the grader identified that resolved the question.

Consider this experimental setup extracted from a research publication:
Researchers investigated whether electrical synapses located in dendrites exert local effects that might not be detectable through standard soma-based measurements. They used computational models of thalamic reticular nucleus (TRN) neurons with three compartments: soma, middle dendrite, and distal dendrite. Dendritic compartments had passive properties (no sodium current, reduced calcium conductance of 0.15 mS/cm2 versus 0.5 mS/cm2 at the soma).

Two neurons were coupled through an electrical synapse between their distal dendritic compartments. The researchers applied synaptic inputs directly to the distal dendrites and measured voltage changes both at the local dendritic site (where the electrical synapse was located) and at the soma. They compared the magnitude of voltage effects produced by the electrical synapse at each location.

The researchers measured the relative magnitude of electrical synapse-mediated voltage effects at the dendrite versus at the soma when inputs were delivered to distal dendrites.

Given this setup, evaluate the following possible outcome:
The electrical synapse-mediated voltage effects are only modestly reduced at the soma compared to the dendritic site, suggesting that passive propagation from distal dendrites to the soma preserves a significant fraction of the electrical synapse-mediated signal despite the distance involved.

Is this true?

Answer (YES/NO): NO